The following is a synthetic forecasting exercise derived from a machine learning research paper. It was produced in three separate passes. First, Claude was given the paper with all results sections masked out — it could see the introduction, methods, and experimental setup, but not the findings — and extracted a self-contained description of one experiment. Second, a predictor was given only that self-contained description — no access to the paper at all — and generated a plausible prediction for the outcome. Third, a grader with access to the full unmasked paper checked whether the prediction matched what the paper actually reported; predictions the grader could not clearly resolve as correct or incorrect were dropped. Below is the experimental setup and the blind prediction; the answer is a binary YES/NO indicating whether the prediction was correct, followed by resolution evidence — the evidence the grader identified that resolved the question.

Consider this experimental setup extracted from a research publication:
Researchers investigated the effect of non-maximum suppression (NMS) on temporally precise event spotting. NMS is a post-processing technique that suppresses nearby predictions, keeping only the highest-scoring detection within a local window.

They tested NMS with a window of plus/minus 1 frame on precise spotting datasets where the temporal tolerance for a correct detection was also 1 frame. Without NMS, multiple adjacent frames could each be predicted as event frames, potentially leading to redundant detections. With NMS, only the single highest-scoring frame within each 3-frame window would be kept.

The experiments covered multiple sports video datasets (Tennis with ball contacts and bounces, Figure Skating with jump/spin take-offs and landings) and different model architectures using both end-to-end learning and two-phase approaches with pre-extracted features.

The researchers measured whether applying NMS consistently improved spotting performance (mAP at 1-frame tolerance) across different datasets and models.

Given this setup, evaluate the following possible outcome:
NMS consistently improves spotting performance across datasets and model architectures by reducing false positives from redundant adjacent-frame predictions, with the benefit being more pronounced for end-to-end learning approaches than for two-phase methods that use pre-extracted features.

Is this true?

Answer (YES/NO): NO